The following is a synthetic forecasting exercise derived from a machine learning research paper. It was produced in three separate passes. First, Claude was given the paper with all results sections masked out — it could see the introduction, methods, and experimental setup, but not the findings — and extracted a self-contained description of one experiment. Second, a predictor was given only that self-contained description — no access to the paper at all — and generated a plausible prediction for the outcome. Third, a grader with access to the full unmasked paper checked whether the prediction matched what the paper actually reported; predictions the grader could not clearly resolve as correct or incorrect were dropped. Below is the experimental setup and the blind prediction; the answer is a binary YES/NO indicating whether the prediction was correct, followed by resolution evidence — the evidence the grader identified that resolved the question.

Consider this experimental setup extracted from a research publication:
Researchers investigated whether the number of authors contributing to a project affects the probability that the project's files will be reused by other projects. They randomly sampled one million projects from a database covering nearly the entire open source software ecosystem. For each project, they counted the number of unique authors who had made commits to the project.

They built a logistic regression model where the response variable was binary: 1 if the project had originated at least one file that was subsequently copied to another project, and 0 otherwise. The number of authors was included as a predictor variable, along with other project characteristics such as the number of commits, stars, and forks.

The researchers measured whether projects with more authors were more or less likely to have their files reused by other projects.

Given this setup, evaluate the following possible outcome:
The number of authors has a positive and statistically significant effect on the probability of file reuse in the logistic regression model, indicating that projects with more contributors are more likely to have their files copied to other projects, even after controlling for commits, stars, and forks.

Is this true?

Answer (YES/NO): NO